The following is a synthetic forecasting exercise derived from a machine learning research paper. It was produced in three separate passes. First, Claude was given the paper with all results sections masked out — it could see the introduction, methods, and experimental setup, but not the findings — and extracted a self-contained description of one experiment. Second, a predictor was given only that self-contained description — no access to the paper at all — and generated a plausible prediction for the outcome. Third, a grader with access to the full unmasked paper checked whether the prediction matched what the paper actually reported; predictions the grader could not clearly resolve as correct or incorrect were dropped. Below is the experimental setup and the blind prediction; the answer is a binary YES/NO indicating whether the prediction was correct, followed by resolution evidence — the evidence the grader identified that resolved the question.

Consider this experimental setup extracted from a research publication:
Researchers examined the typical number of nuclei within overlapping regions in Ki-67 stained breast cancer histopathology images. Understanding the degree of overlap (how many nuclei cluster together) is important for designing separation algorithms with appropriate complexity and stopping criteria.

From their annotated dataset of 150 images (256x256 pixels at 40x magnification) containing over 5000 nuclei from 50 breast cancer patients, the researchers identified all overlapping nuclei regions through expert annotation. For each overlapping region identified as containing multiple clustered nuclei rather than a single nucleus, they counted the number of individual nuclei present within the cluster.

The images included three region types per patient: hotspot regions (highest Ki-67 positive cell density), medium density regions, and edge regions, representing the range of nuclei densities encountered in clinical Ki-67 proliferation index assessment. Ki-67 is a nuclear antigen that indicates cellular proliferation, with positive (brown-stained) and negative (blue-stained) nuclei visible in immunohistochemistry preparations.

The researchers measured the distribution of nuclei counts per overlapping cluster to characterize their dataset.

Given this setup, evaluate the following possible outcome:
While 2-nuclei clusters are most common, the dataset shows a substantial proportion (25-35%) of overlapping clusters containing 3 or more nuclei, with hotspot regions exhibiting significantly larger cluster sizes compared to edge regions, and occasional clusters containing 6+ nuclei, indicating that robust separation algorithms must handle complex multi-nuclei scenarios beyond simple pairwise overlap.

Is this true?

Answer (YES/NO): NO